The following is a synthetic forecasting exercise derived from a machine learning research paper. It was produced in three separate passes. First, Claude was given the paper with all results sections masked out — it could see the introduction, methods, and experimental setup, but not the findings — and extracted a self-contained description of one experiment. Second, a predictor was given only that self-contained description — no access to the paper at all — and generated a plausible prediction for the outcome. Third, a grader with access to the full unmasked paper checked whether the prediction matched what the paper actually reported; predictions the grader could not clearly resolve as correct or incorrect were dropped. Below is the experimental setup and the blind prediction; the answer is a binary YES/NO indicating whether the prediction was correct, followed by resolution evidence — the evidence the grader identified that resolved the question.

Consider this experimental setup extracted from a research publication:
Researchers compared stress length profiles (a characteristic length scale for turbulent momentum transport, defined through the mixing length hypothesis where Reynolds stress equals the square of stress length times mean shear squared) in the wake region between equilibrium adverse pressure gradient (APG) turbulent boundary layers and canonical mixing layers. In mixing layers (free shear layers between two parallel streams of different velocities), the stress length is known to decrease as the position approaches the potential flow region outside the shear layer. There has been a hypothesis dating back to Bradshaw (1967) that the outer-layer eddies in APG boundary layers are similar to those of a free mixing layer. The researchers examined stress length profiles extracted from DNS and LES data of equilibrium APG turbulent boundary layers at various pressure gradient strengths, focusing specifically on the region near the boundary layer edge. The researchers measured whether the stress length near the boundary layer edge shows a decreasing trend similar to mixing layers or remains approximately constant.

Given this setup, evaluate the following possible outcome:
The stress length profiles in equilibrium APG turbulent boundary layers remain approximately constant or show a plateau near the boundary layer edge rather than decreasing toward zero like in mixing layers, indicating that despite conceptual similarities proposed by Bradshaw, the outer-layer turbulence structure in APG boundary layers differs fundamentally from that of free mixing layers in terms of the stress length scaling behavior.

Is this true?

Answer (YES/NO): YES